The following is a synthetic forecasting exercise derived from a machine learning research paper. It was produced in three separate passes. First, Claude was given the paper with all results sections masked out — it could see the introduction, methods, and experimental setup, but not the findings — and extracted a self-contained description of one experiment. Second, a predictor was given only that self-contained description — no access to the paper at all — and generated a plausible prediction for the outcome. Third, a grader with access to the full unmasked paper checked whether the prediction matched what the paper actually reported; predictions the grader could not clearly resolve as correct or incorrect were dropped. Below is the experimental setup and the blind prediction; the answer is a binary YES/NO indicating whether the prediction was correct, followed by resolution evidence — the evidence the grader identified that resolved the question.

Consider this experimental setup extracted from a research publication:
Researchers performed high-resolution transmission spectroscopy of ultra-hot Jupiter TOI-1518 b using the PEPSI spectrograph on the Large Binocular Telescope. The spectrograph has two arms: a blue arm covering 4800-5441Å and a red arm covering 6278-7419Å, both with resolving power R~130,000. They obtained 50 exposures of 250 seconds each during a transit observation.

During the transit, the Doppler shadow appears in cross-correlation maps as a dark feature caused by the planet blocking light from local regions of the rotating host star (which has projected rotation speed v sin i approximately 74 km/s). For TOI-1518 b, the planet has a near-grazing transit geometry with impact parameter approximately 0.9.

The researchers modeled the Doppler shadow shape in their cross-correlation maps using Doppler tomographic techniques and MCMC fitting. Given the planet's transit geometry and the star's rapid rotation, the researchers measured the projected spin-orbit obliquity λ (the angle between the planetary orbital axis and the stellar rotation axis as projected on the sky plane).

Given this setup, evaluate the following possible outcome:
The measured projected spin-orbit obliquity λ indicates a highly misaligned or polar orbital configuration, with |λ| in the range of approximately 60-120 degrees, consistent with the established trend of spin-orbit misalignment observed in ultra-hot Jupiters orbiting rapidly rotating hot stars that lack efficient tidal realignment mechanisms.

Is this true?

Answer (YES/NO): NO